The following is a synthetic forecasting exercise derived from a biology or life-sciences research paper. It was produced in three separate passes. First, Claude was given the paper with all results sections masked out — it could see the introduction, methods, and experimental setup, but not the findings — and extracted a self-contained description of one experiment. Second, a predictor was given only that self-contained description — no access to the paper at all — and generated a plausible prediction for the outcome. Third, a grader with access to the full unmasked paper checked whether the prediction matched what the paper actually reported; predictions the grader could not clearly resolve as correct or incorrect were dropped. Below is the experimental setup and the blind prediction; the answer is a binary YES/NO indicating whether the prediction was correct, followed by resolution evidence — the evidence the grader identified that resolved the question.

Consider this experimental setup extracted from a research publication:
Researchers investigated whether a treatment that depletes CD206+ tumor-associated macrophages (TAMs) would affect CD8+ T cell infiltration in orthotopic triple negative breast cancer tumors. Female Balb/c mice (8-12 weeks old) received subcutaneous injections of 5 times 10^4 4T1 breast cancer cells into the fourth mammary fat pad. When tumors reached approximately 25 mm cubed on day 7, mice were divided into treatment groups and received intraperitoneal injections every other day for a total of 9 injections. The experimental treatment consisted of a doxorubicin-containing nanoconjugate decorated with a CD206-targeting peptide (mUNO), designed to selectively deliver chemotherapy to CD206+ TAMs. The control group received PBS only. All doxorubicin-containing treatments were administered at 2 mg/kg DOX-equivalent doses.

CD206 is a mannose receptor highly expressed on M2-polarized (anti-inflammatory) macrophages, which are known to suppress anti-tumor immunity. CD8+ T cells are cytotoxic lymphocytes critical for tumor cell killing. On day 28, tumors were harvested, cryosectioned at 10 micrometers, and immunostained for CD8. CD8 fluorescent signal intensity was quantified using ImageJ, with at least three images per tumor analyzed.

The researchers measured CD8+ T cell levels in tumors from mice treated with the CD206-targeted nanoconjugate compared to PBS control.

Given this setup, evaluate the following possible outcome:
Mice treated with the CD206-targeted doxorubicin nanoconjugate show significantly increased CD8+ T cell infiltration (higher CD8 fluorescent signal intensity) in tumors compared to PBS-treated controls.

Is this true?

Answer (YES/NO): YES